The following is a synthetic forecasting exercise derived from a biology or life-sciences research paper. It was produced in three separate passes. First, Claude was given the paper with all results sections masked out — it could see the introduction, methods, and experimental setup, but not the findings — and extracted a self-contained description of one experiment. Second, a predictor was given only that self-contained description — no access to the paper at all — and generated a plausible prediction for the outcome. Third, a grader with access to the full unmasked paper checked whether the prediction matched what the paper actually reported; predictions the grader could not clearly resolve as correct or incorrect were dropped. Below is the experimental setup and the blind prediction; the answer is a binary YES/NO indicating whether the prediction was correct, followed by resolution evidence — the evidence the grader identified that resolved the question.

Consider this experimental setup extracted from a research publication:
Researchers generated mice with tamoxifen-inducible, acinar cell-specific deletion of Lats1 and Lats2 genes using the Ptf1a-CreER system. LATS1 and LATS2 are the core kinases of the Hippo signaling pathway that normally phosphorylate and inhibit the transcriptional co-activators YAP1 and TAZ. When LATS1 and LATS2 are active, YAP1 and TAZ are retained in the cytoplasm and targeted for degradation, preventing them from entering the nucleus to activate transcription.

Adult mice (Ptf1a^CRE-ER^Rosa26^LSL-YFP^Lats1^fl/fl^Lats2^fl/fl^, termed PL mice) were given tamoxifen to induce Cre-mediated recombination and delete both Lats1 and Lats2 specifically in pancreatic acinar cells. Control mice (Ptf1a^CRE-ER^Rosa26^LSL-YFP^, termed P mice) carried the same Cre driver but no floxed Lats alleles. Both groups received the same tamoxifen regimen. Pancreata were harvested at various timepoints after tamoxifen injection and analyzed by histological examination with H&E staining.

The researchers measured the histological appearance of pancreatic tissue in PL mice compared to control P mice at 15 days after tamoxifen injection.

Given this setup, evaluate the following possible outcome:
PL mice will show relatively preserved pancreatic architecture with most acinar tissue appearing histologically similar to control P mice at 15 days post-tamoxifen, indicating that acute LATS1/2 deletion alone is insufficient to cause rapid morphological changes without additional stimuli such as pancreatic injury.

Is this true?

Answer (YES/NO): NO